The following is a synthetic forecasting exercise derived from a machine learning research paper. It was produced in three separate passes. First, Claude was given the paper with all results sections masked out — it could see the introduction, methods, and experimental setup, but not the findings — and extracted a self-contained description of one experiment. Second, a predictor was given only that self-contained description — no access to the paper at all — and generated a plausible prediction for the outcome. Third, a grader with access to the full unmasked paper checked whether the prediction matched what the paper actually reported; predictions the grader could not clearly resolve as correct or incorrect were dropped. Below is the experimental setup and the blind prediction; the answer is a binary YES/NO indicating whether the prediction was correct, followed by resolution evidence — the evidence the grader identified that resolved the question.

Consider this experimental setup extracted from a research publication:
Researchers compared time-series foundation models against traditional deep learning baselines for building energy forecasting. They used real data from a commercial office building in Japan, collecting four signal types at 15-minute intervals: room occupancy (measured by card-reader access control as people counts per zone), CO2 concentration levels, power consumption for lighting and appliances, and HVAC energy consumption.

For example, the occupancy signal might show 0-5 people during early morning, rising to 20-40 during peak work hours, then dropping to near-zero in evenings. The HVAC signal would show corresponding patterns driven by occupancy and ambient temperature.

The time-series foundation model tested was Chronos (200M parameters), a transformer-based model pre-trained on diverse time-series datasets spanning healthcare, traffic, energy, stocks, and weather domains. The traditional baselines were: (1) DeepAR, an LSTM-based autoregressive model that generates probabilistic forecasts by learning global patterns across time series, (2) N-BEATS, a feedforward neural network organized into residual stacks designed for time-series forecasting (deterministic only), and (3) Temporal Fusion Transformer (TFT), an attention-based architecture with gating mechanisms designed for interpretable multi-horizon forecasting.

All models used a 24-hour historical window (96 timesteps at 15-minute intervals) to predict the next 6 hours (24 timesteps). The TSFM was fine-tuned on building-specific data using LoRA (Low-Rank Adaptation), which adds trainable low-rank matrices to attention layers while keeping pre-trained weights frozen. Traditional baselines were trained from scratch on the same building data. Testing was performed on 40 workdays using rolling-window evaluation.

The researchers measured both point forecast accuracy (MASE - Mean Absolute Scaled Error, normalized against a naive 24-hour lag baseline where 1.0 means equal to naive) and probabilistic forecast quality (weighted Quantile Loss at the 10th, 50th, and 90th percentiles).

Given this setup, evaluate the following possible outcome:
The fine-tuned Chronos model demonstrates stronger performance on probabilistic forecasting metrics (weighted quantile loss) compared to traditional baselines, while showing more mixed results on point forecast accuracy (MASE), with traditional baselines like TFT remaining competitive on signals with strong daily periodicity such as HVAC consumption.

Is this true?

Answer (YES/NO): NO